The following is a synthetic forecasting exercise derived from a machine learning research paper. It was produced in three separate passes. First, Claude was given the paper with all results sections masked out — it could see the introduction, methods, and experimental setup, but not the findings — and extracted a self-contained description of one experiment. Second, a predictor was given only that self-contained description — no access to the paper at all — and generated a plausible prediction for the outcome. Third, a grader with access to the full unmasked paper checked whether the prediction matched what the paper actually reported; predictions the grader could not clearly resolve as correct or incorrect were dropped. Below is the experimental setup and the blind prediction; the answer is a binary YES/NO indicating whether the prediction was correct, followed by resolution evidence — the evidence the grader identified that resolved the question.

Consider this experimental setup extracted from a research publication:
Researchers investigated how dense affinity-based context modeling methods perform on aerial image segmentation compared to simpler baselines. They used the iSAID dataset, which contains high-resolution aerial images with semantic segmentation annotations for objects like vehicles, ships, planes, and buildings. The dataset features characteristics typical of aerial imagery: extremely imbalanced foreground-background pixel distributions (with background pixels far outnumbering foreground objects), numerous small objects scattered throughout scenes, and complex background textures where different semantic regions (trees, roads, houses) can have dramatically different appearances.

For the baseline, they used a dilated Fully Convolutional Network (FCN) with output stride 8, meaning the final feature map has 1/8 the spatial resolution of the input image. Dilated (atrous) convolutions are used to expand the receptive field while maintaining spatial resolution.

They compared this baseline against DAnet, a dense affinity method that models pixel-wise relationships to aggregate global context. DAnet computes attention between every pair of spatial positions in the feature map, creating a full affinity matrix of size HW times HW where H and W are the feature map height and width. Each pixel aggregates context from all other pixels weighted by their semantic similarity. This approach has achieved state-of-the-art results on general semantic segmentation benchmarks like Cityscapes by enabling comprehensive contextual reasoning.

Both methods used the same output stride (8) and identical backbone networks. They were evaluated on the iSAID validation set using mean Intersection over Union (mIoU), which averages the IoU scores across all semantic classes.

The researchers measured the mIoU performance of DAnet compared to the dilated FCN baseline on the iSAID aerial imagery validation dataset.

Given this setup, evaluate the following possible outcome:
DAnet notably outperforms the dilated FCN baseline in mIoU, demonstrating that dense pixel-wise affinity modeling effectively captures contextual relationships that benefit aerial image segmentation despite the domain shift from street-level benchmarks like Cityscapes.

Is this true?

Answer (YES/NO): NO